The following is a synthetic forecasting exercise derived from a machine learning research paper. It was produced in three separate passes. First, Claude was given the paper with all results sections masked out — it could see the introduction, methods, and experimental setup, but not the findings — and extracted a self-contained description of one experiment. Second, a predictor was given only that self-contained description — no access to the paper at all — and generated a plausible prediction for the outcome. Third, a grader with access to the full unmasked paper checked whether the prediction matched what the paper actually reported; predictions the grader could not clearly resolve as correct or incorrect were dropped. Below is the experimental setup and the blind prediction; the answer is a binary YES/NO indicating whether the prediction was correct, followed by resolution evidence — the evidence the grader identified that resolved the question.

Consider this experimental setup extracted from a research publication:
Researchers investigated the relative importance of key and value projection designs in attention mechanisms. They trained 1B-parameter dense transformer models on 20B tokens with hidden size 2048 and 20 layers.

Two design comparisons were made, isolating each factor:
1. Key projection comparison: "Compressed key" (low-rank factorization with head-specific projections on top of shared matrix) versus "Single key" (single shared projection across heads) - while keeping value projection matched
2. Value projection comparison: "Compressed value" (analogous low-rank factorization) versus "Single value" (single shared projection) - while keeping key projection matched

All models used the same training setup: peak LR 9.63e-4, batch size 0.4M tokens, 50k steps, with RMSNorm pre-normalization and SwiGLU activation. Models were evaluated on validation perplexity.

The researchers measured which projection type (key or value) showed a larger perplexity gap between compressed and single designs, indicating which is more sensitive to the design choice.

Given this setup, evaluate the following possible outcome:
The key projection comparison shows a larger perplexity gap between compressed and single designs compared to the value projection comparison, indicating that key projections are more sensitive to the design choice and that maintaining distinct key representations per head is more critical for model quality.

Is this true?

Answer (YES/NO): NO